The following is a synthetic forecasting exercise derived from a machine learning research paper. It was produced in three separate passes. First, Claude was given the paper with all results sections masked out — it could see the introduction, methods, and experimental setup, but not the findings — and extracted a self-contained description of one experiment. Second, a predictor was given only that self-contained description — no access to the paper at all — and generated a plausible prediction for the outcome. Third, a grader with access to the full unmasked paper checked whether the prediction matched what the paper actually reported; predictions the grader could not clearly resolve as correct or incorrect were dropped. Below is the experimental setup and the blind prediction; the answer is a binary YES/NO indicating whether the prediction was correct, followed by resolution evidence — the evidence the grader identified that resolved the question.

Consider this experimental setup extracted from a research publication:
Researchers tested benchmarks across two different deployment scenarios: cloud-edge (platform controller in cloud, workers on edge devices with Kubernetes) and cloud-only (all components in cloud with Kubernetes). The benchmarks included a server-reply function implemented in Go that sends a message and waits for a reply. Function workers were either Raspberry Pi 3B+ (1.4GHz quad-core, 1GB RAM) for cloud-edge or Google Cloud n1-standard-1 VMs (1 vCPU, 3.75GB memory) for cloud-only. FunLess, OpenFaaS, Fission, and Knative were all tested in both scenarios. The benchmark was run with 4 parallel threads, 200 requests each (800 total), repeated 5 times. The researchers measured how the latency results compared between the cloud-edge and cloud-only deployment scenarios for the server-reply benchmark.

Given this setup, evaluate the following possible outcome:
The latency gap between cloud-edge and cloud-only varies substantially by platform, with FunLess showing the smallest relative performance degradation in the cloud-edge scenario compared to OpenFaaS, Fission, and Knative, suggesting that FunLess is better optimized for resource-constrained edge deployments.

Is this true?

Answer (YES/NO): NO